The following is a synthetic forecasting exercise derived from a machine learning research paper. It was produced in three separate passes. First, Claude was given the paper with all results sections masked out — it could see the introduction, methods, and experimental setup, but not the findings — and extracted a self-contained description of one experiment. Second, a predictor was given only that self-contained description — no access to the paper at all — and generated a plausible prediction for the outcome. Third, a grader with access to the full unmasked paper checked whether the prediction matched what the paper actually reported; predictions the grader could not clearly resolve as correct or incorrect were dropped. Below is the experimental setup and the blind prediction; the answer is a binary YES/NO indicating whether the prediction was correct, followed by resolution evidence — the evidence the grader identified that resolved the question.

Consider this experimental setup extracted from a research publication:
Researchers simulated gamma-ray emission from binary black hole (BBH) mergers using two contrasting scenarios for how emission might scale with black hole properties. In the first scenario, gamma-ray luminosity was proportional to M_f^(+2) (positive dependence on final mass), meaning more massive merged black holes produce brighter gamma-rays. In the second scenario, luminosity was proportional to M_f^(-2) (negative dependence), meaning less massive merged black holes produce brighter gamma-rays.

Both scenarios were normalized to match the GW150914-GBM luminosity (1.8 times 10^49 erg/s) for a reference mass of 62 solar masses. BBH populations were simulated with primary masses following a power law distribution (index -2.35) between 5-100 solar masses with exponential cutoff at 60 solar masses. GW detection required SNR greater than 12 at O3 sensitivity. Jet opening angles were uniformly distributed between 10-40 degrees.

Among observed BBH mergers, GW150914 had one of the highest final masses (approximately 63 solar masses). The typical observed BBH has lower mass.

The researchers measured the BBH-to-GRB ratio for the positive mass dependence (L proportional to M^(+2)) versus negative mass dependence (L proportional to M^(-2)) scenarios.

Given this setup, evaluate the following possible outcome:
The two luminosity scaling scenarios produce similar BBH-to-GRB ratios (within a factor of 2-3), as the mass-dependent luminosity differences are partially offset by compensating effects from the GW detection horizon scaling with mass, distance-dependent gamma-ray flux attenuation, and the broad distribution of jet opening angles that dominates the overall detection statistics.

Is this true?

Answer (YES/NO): YES